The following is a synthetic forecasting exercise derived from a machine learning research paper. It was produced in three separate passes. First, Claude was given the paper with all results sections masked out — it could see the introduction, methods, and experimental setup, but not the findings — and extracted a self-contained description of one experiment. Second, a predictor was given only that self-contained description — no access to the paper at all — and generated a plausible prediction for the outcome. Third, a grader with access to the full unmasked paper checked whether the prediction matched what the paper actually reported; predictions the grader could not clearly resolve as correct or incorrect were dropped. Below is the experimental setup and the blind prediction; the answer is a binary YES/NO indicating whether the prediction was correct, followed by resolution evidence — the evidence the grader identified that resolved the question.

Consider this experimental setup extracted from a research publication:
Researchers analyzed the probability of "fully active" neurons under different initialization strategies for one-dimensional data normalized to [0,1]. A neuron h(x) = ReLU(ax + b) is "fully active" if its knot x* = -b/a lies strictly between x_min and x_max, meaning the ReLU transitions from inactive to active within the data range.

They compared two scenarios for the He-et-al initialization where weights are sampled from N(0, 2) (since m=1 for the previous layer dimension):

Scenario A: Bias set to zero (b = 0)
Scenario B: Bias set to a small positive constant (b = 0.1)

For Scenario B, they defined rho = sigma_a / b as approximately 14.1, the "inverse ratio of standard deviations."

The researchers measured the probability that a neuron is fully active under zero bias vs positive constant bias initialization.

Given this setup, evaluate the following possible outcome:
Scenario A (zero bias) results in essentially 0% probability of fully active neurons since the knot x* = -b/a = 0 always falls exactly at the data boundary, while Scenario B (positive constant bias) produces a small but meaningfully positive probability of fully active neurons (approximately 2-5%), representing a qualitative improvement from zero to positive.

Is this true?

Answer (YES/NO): NO